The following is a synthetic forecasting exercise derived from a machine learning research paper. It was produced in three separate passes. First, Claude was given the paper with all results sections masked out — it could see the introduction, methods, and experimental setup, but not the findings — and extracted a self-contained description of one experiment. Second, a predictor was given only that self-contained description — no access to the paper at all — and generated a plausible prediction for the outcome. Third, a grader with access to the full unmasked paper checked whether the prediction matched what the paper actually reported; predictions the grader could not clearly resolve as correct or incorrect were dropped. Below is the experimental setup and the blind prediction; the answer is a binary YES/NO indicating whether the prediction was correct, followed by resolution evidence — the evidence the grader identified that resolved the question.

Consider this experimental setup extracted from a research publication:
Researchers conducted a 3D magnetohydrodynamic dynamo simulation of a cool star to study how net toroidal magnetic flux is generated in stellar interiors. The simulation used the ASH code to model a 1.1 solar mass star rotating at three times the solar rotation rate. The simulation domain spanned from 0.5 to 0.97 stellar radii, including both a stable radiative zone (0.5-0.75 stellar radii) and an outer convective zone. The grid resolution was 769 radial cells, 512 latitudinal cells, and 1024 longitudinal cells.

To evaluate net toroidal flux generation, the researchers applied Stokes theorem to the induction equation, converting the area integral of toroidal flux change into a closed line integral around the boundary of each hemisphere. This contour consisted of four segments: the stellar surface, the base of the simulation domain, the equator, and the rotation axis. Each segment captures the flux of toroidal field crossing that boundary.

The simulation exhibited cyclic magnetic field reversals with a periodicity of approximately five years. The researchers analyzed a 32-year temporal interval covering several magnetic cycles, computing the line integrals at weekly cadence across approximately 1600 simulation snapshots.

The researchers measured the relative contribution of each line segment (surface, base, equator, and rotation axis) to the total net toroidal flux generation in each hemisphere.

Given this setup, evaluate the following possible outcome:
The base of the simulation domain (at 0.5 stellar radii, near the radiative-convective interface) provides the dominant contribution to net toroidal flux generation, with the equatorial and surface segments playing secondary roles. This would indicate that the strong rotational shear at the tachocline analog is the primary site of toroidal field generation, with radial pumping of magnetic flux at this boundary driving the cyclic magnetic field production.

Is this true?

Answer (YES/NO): NO